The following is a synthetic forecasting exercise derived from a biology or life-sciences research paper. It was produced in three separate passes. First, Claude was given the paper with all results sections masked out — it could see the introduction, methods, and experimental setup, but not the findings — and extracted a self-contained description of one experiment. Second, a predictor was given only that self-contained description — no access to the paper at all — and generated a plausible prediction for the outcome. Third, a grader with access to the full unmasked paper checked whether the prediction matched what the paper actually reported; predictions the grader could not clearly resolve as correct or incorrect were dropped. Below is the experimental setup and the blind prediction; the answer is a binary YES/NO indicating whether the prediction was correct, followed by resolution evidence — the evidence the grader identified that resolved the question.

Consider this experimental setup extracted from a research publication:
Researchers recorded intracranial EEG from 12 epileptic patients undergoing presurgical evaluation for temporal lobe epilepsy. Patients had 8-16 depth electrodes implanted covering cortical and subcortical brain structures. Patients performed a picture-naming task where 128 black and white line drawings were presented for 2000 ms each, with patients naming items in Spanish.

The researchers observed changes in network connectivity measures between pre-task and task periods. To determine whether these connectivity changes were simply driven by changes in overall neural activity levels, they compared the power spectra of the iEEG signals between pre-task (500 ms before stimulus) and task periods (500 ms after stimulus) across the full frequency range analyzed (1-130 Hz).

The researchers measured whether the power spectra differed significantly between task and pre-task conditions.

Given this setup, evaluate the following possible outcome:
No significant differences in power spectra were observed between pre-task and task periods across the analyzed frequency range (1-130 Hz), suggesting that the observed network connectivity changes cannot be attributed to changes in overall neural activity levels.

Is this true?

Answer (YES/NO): YES